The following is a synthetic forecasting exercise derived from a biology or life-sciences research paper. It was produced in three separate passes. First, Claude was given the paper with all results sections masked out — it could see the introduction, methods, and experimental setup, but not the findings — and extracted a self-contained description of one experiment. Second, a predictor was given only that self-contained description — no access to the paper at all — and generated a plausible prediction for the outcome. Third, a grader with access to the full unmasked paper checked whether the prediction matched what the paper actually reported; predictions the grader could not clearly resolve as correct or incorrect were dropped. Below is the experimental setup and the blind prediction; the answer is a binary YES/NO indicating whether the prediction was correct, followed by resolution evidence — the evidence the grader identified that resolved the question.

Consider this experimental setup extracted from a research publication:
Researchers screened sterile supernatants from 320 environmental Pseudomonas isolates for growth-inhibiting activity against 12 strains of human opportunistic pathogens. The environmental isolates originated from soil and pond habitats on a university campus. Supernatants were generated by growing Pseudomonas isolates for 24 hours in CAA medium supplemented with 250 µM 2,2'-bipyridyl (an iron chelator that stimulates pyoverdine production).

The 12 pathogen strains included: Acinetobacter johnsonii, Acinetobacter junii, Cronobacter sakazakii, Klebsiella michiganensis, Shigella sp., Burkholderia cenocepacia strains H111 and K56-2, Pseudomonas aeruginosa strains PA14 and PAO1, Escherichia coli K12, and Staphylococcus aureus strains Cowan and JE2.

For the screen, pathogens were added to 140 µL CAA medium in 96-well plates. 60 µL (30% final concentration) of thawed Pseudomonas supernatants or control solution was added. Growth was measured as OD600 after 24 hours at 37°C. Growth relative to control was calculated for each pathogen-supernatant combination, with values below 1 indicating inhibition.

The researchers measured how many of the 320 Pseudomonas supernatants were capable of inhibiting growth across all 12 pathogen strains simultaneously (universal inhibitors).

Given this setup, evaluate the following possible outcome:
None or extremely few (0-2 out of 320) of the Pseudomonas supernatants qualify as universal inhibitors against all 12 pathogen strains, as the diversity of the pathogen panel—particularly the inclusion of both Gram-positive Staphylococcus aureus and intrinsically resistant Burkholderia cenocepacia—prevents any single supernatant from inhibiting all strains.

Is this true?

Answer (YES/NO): NO